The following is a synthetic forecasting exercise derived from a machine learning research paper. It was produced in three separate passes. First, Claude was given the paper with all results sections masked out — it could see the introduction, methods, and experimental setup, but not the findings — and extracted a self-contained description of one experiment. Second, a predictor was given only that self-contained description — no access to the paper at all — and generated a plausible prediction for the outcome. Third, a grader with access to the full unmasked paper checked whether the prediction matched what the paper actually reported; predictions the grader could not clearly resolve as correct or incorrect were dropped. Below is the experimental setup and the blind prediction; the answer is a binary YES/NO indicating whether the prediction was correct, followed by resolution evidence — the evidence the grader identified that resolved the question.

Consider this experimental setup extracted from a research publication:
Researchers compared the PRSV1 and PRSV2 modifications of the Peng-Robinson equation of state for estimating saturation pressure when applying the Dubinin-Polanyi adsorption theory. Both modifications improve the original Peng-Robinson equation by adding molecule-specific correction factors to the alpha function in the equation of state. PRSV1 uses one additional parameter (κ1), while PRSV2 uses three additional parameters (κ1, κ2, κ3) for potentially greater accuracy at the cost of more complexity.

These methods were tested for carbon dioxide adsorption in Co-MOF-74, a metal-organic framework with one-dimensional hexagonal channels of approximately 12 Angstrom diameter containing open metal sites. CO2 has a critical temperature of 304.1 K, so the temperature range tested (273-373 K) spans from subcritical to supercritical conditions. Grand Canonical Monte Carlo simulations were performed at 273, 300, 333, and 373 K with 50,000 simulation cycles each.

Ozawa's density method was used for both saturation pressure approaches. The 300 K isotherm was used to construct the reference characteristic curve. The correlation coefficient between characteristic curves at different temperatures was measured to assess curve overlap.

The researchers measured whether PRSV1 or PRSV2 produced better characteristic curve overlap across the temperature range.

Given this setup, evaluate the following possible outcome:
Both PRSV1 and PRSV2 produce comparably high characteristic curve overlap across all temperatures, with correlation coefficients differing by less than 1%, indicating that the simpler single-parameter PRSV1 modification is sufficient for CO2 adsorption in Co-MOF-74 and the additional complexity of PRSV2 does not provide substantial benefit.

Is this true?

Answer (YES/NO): YES